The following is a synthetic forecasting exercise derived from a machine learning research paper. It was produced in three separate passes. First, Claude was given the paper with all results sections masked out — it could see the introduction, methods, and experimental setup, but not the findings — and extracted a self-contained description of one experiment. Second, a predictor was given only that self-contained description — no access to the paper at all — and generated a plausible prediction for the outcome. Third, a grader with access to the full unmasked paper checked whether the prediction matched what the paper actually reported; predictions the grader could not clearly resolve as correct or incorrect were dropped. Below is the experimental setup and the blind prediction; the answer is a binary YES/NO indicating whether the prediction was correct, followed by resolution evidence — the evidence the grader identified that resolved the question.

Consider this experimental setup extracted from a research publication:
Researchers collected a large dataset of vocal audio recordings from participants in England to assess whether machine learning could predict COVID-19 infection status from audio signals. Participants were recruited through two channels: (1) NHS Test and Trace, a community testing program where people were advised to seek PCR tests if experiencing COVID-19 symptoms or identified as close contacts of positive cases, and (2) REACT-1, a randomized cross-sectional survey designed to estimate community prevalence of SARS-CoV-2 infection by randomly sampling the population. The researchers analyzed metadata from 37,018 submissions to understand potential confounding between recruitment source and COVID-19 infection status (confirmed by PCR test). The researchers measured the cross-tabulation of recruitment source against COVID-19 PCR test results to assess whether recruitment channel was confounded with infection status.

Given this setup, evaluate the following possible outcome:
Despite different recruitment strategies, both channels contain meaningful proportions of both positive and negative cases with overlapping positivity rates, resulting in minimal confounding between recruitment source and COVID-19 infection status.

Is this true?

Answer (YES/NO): NO